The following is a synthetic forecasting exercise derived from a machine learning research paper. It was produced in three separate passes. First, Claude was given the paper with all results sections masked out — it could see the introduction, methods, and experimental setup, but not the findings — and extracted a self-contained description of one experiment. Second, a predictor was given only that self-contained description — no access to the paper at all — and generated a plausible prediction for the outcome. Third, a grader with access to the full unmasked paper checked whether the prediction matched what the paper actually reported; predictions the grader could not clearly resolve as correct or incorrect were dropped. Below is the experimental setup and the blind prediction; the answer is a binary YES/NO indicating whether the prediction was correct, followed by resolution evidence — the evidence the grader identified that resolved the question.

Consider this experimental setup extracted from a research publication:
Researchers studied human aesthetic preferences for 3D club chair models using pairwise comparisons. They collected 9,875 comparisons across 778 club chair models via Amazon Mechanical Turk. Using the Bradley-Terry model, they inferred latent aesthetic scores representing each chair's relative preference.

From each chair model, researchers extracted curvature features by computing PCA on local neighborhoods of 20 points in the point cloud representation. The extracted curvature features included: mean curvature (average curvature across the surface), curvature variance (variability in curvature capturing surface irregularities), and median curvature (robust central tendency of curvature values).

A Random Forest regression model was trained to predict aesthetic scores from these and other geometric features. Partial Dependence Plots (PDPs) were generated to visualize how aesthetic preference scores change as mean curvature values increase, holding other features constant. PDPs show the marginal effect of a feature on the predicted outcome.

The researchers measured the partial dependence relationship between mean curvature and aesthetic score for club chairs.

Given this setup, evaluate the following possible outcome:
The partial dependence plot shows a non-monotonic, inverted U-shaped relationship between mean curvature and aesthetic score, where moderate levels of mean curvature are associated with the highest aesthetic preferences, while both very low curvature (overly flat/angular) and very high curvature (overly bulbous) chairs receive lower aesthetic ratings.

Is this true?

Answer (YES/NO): NO